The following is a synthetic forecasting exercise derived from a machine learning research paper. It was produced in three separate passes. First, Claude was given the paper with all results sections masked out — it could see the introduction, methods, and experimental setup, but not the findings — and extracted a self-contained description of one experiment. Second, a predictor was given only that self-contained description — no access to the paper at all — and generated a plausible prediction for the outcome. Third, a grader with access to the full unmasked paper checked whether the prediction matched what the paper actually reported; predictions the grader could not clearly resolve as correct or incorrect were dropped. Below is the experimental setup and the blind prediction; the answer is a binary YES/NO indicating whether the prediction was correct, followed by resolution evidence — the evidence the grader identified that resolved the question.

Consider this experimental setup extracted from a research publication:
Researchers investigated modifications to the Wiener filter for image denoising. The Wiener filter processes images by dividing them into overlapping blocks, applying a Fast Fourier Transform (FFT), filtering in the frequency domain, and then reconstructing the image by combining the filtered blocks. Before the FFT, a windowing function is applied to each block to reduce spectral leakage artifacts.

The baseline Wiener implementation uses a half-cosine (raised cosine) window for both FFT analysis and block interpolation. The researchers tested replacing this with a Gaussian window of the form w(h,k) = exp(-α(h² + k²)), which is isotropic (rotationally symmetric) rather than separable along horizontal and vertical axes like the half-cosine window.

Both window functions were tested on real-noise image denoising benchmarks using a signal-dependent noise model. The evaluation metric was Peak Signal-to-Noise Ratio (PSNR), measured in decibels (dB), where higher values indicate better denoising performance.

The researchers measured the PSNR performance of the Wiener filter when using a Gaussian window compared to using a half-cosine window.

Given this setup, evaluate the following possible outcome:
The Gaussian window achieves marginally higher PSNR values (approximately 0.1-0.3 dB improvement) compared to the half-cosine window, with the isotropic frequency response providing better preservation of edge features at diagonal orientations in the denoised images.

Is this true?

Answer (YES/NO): NO